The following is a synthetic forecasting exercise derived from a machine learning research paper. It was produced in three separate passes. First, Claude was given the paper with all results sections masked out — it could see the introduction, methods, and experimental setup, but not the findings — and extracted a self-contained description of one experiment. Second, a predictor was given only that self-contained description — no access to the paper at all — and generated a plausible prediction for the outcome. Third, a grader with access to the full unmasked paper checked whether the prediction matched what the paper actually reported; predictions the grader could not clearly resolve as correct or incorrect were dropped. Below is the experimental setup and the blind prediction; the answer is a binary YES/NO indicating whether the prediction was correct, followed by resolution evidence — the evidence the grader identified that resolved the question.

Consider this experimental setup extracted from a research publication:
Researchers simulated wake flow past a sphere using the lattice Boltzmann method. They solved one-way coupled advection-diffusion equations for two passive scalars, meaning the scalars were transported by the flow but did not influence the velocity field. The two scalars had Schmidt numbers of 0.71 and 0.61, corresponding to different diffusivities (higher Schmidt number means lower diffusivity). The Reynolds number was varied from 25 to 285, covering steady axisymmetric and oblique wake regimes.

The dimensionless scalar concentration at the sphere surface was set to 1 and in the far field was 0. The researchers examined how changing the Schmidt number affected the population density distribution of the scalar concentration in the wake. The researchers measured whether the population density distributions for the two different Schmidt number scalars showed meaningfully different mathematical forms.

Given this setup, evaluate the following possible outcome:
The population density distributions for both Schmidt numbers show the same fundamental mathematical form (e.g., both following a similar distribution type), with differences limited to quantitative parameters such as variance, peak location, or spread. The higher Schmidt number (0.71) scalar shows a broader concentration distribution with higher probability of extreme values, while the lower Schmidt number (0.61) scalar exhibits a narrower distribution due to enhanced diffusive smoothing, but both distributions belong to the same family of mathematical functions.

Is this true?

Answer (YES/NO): YES